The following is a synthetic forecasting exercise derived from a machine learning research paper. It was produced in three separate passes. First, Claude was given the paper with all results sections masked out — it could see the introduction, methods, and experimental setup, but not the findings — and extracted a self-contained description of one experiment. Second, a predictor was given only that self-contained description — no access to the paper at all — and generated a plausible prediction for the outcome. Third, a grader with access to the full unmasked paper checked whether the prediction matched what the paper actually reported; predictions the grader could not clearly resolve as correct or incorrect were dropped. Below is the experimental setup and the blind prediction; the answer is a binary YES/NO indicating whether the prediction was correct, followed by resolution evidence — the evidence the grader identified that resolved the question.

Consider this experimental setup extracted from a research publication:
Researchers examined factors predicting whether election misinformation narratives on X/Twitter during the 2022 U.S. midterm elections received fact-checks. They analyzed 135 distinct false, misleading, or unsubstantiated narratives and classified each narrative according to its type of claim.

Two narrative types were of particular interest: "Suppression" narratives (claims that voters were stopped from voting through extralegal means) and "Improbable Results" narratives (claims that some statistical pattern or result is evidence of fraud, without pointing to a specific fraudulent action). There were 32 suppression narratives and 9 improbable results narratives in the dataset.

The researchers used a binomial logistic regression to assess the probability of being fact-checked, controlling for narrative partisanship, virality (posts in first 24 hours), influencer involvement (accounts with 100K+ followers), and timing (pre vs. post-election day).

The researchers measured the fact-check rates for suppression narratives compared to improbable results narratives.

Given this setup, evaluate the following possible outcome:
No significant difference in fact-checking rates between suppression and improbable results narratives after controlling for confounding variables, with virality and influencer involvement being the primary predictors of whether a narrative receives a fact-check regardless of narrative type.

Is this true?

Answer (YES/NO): NO